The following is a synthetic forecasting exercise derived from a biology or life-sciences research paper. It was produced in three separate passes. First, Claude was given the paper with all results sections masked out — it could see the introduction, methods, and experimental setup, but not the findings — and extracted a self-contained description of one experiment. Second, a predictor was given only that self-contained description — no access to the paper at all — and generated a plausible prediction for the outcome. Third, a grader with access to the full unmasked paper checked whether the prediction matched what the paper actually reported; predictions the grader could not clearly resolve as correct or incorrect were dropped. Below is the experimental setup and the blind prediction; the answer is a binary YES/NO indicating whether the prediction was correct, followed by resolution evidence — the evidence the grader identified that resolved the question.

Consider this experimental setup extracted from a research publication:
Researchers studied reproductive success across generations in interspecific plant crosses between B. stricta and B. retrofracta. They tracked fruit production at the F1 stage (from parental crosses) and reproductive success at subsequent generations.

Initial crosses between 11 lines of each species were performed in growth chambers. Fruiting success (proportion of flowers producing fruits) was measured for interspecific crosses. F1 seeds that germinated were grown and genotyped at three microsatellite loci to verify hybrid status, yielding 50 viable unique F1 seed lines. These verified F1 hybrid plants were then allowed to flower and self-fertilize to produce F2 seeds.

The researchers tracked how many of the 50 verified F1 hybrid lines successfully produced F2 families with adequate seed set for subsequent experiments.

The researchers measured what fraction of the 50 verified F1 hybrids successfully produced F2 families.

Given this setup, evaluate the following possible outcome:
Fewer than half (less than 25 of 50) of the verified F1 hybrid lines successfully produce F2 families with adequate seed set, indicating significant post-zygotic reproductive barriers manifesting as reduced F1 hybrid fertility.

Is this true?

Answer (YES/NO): YES